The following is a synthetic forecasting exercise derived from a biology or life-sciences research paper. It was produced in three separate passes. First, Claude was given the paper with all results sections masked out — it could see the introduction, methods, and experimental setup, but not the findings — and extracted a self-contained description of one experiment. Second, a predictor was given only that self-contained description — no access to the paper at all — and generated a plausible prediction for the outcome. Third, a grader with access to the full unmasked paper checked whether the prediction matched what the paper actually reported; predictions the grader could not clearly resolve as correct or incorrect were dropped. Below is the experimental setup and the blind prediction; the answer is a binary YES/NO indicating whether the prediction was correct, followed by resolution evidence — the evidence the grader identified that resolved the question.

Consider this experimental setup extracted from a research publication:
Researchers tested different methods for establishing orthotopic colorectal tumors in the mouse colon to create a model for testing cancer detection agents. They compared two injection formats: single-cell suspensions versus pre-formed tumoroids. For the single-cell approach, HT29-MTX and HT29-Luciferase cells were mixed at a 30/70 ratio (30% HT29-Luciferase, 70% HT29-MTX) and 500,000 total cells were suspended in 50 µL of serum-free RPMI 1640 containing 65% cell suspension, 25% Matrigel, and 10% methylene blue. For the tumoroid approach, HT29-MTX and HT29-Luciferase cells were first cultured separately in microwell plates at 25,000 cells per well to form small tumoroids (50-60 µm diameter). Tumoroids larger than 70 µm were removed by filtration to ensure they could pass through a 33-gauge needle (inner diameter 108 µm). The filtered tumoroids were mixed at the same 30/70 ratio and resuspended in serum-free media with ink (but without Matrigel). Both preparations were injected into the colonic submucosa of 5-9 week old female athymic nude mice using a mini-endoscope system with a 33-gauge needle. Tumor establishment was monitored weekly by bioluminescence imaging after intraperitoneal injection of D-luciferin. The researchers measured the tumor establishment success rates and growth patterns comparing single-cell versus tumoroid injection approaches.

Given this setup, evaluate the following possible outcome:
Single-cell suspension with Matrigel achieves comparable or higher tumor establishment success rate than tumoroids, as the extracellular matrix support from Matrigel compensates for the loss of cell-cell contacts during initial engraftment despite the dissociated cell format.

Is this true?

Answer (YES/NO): YES